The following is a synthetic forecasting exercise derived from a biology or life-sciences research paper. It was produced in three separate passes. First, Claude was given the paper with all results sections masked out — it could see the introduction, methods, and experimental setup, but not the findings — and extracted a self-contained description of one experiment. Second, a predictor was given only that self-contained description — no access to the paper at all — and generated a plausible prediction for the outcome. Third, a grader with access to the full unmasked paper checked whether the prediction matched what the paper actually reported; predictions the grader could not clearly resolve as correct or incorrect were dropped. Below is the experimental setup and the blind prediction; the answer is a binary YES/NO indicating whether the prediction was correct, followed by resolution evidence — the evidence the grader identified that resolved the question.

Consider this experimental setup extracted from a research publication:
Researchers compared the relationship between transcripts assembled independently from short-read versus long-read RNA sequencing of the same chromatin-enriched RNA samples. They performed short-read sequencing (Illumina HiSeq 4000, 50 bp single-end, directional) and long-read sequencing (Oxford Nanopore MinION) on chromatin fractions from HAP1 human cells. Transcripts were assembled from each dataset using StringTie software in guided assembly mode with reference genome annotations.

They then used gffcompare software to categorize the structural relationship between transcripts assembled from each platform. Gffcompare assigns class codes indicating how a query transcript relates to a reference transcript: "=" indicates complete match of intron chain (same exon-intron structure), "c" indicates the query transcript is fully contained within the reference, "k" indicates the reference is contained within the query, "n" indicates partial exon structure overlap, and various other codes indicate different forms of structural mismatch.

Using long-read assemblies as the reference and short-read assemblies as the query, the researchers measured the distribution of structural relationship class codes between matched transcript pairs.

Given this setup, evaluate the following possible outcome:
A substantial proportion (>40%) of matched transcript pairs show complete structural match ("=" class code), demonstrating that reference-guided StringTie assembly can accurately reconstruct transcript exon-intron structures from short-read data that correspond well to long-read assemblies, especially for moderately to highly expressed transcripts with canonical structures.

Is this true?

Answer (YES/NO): NO